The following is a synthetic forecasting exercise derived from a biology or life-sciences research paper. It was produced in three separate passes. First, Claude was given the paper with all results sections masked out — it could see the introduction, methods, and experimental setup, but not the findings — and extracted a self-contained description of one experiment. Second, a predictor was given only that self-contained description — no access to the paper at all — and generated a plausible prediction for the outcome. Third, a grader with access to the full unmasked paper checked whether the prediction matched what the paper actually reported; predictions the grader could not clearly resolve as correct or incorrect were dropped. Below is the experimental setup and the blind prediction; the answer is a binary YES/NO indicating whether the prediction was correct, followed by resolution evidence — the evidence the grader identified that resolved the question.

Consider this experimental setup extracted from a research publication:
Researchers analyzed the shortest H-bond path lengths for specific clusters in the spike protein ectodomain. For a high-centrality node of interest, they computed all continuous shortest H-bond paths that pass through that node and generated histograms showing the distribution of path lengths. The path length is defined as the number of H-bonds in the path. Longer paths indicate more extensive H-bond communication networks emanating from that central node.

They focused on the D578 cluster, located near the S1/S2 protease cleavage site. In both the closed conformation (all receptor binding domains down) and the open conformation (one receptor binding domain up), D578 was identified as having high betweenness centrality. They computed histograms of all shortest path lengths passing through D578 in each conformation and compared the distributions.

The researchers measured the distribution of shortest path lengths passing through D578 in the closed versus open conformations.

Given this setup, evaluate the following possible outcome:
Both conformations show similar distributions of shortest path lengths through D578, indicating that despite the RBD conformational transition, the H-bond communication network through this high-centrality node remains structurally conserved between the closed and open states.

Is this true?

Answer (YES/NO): NO